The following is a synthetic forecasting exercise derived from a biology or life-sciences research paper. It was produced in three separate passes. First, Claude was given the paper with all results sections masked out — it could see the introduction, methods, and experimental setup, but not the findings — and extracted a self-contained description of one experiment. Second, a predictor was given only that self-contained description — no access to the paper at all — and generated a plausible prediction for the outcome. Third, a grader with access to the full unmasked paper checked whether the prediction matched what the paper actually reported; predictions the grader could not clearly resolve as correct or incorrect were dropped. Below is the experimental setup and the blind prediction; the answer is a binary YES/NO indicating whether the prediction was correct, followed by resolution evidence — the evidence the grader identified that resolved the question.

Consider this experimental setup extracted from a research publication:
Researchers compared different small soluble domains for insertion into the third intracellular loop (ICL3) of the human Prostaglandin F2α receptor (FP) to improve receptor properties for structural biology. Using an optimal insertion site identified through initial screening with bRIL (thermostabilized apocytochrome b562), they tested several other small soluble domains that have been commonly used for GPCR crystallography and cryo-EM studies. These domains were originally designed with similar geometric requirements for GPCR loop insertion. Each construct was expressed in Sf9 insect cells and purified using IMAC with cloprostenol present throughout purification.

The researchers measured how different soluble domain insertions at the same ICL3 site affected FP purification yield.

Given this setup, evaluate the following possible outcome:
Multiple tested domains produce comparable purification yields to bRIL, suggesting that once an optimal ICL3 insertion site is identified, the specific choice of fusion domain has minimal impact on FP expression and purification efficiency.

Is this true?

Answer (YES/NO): NO